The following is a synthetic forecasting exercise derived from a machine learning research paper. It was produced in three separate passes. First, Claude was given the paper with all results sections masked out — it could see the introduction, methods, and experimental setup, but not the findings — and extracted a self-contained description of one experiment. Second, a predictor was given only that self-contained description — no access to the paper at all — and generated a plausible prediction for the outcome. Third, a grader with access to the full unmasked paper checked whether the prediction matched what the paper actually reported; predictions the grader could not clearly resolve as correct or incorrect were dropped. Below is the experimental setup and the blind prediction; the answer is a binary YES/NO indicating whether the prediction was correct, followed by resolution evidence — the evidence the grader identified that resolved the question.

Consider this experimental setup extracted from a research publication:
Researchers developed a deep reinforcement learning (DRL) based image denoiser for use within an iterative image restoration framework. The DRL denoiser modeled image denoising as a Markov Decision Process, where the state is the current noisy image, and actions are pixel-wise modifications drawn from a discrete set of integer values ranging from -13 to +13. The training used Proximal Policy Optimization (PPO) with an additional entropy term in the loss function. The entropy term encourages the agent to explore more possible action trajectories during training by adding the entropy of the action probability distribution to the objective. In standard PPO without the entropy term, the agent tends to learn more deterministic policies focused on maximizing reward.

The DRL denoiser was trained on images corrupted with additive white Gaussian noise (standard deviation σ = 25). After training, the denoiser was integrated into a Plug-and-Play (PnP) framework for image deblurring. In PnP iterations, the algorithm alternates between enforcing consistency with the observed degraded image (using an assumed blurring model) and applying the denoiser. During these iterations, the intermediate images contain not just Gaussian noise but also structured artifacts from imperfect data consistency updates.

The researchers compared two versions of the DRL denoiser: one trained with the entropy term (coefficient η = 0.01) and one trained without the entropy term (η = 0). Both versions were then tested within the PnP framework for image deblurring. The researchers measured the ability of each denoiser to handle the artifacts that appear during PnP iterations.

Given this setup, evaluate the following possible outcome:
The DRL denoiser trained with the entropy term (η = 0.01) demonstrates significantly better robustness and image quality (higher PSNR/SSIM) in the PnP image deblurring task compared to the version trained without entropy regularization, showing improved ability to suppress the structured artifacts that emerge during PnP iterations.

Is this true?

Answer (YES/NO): YES